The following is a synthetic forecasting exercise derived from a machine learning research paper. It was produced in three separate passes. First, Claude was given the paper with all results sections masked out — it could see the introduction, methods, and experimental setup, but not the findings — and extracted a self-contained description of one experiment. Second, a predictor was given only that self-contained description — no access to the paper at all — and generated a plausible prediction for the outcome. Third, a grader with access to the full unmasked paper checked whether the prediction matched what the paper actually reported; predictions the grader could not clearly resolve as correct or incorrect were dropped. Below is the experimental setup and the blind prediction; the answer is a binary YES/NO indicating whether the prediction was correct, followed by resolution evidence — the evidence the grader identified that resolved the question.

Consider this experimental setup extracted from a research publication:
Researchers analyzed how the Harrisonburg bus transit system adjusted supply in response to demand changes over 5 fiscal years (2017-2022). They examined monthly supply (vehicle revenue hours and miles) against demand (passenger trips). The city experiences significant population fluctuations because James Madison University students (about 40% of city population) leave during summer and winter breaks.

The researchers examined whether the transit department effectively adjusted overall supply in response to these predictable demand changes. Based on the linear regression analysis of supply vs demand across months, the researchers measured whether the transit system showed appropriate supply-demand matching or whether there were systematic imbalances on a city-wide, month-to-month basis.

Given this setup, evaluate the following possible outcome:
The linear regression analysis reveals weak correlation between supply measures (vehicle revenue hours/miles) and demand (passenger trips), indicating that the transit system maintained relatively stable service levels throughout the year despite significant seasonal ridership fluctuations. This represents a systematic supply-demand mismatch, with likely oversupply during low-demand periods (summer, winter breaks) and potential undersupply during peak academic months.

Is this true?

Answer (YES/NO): NO